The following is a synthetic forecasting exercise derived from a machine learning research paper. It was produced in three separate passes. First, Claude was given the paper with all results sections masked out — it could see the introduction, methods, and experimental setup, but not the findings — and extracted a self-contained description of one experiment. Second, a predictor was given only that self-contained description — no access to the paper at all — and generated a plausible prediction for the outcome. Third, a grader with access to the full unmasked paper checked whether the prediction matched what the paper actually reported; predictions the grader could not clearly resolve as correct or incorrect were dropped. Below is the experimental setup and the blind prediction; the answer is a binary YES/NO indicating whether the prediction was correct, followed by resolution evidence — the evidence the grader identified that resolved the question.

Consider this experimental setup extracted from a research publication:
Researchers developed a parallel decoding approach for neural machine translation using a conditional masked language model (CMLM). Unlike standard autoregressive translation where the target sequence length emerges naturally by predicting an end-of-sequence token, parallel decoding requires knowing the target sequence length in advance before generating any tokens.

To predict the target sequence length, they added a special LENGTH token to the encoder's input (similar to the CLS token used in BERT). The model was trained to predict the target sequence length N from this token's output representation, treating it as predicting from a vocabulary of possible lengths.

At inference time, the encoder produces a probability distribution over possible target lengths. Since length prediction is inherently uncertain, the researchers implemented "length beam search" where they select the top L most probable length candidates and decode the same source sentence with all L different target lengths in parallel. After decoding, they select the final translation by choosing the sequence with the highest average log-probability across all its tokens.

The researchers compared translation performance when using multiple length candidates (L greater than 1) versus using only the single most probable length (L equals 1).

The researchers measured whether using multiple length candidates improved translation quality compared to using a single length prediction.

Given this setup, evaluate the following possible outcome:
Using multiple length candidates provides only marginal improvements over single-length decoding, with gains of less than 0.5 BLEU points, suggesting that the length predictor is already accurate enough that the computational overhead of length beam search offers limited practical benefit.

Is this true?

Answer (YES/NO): NO